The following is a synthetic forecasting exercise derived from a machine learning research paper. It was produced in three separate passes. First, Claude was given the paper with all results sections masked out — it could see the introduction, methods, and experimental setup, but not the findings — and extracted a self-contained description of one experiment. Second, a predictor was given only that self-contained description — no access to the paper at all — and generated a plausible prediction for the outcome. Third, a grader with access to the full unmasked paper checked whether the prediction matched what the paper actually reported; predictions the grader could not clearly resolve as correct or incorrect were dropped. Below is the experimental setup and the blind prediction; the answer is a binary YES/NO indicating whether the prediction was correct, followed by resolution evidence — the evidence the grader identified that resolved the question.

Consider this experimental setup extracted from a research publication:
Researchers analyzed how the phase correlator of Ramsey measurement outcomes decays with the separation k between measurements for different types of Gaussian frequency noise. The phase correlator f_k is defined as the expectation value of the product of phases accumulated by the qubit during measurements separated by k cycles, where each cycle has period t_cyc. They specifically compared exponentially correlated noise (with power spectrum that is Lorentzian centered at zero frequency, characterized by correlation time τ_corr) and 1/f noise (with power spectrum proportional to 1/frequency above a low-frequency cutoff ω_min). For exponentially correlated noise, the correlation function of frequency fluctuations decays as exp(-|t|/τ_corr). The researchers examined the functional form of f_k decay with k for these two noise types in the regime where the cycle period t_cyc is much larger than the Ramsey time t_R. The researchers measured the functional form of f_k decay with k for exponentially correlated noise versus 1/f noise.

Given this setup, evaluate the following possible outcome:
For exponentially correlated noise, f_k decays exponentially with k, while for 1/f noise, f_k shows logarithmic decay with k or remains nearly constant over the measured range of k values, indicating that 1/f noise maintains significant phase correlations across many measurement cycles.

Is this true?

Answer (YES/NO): YES